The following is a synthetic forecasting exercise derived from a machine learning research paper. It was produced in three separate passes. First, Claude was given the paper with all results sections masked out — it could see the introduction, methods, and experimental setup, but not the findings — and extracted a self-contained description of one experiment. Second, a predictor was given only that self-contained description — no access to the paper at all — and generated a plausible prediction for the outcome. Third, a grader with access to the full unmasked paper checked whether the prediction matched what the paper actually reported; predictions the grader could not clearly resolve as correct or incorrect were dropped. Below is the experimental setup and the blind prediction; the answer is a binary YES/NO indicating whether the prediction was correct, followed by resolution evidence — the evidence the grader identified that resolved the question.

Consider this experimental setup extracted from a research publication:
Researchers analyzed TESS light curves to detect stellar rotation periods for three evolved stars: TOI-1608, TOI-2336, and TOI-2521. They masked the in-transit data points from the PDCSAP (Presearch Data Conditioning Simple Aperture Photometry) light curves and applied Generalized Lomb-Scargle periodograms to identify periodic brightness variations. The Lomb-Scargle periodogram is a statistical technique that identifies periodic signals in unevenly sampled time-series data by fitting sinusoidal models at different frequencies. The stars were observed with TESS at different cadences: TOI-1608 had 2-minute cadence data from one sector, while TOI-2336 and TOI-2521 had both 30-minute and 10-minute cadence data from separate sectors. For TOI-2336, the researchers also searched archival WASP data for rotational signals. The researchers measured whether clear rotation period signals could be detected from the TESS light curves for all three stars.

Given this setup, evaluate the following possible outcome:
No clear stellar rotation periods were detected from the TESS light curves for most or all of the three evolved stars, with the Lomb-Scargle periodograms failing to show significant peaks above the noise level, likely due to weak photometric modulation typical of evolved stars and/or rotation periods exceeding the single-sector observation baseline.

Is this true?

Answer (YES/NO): NO